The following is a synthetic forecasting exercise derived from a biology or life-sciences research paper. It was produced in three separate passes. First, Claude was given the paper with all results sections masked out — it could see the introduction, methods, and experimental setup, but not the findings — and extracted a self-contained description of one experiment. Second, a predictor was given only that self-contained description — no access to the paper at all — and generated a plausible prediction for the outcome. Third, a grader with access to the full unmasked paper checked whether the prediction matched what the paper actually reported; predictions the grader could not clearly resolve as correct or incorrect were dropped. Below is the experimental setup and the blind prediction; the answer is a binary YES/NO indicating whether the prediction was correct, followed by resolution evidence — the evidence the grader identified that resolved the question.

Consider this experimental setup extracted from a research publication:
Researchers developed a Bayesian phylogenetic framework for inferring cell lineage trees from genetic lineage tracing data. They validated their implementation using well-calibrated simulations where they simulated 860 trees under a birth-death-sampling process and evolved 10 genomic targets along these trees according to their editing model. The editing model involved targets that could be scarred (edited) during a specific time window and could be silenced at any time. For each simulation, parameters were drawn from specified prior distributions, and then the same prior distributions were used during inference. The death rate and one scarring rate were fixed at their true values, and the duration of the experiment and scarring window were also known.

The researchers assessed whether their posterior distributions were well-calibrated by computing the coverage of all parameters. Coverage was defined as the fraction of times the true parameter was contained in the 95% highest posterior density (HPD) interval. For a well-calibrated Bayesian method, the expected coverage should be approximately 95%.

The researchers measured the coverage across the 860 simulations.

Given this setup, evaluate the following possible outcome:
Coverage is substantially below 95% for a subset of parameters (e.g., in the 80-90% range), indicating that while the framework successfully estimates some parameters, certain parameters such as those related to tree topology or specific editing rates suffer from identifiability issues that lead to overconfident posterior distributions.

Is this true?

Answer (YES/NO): NO